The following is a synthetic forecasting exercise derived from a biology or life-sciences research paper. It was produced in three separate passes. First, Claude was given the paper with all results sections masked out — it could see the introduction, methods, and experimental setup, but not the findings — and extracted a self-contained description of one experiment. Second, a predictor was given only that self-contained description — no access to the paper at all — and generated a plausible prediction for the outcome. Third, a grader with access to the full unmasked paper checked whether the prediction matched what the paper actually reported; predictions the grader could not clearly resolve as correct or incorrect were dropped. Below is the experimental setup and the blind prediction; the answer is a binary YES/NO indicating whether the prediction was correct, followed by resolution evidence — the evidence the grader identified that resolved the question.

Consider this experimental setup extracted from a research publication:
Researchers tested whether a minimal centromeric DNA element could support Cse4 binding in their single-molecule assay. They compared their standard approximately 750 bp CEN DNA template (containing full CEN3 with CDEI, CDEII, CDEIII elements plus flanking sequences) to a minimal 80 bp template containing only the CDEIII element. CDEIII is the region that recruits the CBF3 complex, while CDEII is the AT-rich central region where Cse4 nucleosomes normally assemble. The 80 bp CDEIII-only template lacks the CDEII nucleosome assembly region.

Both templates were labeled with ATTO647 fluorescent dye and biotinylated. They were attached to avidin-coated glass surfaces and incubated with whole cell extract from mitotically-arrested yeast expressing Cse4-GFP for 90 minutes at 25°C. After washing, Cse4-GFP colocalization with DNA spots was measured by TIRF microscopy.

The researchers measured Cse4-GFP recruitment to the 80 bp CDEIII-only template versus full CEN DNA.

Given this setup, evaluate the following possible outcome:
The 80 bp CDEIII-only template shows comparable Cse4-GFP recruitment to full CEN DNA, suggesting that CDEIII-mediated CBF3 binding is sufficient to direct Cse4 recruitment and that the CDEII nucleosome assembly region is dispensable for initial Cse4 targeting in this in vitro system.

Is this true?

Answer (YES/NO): NO